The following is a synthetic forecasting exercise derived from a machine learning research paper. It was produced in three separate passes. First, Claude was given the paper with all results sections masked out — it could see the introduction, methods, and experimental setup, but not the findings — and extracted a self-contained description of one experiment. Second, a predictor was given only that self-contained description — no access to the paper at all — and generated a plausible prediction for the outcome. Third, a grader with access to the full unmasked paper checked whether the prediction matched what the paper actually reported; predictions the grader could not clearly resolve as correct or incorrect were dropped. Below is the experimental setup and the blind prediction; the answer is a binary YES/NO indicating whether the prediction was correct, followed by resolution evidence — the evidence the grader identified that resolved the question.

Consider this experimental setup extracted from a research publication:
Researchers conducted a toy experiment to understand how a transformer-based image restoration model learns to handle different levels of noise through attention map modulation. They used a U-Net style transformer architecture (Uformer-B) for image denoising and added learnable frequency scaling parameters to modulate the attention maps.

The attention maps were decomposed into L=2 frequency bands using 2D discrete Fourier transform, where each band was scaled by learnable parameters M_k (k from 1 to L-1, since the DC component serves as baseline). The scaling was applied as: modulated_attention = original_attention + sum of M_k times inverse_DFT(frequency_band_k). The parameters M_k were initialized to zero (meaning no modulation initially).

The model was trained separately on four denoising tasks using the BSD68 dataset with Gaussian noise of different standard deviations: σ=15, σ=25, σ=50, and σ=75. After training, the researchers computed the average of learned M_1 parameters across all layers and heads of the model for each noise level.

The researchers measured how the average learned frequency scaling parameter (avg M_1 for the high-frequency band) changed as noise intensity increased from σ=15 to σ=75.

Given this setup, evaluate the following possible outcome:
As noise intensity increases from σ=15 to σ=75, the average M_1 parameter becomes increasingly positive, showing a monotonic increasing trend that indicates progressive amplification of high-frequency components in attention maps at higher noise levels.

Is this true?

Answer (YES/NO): NO